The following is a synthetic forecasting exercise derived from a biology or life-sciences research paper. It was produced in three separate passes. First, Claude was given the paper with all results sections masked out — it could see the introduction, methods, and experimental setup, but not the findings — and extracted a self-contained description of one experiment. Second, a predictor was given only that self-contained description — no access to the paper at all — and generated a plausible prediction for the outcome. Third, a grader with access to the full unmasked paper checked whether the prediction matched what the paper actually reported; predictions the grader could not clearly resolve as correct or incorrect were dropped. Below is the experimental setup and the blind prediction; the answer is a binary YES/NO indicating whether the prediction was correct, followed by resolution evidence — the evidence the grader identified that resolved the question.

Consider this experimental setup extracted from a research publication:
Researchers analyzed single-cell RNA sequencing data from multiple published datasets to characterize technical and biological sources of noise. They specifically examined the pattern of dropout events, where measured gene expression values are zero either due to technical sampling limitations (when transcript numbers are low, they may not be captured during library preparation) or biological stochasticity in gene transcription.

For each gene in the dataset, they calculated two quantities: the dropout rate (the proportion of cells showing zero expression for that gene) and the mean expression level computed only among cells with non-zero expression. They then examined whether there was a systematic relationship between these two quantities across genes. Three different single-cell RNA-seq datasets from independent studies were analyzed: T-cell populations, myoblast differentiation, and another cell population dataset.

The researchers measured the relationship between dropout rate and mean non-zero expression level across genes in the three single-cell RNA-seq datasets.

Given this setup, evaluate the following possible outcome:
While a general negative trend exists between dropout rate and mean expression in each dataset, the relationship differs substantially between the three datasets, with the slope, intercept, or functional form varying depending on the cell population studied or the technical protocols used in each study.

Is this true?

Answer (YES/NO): NO